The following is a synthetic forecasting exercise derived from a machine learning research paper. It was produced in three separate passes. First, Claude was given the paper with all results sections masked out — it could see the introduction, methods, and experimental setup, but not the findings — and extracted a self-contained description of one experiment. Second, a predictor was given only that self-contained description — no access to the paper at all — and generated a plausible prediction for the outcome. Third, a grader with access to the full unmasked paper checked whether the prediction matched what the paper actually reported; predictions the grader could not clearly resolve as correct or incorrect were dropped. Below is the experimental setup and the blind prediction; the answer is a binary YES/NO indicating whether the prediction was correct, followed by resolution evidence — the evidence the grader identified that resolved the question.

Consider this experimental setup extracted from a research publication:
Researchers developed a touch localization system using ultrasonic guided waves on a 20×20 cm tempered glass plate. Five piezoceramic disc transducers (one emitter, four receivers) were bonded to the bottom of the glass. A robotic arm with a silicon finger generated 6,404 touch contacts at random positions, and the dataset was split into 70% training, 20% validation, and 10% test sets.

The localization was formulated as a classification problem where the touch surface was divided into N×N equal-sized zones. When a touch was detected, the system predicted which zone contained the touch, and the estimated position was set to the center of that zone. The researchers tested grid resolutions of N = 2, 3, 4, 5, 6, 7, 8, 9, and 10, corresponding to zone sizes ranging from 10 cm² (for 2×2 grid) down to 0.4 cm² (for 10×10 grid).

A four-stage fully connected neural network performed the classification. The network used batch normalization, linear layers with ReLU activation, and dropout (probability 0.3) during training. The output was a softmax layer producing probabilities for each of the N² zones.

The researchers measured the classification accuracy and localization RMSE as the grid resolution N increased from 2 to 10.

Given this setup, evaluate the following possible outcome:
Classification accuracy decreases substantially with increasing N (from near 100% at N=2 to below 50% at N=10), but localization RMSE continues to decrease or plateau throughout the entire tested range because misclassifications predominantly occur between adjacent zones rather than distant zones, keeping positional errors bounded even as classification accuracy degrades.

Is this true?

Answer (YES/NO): NO